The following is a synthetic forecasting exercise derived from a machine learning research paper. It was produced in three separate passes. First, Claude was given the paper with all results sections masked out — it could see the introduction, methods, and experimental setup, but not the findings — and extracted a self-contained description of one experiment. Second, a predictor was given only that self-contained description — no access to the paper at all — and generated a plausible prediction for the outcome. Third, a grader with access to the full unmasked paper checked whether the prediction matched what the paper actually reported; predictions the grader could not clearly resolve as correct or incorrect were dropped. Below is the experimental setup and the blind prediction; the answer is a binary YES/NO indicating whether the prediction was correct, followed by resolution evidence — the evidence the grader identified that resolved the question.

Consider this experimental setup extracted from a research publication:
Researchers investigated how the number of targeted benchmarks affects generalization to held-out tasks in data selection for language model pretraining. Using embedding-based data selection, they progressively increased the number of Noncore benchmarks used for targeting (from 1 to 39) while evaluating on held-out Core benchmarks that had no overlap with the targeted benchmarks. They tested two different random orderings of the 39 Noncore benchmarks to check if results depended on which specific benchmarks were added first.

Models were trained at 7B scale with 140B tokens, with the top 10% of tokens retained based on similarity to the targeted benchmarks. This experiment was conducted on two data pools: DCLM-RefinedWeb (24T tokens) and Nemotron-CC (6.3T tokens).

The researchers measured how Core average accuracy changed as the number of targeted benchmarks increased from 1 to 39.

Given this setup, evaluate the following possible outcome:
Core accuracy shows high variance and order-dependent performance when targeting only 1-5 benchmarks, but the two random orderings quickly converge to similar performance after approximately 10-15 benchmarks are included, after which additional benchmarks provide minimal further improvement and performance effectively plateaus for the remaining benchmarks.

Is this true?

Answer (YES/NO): NO